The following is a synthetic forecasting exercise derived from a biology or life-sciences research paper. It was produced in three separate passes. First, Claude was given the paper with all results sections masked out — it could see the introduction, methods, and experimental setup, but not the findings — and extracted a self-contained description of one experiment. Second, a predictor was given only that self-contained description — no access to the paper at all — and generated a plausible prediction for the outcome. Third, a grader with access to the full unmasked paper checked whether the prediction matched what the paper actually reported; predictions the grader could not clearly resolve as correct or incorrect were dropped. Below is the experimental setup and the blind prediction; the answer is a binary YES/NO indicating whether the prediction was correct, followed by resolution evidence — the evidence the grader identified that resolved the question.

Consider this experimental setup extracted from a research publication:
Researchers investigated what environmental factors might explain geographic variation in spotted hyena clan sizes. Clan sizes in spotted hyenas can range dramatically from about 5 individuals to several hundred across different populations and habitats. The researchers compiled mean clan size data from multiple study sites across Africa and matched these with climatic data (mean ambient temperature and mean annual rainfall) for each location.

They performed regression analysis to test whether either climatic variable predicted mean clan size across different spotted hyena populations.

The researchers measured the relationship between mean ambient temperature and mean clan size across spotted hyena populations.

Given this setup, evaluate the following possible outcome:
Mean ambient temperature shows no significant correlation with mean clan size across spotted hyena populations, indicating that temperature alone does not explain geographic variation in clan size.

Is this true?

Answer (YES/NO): YES